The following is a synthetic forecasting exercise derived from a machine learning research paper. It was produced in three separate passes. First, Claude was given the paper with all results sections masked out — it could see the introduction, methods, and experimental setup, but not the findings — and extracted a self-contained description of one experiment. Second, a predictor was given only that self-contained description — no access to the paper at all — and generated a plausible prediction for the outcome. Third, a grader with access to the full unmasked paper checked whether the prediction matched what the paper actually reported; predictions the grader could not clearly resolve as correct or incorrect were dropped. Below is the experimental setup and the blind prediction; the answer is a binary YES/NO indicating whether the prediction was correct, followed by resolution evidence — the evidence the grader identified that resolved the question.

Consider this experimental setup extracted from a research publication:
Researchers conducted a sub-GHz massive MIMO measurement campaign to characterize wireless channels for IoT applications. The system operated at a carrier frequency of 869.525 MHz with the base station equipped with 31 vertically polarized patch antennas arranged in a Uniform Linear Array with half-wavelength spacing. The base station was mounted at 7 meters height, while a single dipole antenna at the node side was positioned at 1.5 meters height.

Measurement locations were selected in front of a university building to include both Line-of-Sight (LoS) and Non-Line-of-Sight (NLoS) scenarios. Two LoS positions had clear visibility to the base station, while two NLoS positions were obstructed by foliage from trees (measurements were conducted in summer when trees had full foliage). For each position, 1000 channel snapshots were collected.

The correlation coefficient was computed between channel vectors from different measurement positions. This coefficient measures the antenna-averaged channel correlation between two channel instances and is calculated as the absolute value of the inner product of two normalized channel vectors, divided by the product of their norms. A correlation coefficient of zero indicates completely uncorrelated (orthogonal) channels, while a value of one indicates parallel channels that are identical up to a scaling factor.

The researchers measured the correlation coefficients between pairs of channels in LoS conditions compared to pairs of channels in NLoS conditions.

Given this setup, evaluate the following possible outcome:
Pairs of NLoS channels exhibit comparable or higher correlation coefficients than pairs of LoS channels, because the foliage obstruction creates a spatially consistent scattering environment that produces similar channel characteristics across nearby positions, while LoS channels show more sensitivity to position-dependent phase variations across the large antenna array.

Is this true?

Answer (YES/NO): YES